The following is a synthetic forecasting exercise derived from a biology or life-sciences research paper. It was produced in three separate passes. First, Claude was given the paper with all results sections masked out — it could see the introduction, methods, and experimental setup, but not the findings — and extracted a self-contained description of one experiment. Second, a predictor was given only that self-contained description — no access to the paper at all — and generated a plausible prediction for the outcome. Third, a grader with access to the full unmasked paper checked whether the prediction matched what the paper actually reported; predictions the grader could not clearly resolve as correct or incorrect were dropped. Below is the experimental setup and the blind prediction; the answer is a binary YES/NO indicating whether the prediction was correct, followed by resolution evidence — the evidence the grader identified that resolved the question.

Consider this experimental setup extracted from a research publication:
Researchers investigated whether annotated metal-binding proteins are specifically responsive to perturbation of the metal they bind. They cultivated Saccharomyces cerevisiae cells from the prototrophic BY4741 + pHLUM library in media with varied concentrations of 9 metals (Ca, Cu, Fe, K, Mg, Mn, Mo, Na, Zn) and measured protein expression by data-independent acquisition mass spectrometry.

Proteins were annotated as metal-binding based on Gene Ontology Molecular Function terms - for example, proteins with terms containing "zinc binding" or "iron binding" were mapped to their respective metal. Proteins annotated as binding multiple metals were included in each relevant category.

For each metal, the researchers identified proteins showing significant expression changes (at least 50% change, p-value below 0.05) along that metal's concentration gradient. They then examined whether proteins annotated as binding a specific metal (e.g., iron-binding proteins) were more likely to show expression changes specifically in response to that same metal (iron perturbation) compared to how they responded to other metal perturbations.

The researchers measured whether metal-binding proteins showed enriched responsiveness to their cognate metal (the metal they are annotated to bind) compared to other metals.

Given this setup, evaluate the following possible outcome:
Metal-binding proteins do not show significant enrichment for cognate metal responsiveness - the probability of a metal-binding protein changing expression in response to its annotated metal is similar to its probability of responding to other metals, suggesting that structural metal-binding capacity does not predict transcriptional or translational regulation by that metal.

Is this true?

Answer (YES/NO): NO